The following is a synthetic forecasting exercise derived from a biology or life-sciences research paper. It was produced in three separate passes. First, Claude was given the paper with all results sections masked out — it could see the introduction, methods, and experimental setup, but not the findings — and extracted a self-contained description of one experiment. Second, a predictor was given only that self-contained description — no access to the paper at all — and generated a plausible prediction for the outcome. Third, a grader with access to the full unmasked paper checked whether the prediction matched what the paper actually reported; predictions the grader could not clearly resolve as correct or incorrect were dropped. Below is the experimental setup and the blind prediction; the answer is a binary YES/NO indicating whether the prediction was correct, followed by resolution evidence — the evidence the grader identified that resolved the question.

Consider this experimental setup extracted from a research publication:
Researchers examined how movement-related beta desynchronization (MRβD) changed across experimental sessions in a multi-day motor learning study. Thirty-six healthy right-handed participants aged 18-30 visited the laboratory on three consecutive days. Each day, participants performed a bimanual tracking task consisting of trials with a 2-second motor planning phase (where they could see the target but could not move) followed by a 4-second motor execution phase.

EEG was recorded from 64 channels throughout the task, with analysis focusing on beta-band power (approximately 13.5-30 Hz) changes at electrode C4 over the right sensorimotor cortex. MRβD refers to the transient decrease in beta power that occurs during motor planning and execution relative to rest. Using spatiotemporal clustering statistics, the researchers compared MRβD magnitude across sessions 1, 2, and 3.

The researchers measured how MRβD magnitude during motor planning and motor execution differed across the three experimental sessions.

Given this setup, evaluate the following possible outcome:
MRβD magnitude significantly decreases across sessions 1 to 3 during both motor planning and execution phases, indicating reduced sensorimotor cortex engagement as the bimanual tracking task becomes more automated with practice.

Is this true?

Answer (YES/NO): NO